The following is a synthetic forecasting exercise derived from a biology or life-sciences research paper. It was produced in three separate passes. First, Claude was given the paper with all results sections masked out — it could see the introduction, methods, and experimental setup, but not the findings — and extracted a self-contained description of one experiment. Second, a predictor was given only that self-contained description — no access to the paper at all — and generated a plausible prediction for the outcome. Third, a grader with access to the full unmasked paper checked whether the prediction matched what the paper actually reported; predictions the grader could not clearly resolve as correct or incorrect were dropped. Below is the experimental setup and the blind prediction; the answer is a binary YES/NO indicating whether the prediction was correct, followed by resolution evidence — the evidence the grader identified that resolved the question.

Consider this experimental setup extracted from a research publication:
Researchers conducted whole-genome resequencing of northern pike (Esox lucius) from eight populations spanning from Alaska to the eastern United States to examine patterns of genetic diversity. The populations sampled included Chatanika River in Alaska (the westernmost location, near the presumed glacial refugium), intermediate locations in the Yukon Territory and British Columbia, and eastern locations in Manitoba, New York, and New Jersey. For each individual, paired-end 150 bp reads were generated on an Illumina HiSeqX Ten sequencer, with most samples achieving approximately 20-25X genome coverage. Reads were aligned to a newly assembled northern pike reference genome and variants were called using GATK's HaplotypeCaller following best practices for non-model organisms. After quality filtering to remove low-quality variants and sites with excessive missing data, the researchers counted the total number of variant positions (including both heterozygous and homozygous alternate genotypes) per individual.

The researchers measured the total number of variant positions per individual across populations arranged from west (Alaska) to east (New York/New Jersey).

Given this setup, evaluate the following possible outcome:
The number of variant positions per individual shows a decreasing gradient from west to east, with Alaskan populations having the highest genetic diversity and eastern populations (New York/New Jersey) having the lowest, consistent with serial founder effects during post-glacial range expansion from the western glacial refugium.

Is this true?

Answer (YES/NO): YES